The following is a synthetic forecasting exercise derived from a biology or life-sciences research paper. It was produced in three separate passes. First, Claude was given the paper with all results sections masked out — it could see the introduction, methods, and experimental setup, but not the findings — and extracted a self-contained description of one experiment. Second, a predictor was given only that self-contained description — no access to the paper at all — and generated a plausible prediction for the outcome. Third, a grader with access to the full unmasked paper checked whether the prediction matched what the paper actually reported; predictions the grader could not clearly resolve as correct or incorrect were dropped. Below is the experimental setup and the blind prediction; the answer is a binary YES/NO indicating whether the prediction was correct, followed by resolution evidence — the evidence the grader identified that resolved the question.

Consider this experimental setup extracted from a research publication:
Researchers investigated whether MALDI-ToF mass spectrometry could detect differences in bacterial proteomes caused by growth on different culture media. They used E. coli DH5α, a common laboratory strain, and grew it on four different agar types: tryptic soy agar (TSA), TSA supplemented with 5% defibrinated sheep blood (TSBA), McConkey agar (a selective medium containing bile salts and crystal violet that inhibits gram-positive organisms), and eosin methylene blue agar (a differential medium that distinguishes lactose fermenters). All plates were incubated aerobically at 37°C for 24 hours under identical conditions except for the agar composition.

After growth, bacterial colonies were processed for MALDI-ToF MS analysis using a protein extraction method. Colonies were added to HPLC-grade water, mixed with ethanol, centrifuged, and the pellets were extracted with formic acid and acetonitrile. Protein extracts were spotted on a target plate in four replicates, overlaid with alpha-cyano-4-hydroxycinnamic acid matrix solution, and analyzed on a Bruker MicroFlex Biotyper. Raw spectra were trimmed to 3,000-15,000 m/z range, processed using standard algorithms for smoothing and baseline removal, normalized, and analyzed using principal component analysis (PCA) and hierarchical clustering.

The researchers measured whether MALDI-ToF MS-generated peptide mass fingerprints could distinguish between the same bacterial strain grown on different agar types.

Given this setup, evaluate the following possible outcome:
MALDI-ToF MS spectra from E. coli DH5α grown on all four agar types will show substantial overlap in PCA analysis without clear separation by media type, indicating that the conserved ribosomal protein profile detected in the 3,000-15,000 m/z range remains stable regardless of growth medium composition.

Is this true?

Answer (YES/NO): NO